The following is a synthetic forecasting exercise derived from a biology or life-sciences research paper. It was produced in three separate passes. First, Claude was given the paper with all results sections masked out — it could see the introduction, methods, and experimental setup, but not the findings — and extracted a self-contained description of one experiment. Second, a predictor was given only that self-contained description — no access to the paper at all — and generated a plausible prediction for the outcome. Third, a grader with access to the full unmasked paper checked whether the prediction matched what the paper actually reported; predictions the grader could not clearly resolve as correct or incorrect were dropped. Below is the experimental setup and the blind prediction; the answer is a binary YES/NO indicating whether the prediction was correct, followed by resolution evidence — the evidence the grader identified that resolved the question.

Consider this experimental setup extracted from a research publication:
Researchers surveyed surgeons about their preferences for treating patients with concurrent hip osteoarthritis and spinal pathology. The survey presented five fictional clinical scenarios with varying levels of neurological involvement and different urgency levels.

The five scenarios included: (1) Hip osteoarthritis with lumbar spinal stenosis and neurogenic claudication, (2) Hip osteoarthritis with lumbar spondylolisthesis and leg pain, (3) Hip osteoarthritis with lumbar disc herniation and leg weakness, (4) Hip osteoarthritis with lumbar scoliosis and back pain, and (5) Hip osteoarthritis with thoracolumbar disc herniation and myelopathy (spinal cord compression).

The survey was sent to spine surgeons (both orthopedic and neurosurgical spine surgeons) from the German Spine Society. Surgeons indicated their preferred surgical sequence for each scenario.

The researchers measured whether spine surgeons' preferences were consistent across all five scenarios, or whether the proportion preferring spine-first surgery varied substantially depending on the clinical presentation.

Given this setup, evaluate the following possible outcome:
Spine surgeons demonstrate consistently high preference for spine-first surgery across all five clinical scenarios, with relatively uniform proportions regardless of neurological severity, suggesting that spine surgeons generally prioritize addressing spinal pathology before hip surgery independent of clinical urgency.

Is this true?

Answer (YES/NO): NO